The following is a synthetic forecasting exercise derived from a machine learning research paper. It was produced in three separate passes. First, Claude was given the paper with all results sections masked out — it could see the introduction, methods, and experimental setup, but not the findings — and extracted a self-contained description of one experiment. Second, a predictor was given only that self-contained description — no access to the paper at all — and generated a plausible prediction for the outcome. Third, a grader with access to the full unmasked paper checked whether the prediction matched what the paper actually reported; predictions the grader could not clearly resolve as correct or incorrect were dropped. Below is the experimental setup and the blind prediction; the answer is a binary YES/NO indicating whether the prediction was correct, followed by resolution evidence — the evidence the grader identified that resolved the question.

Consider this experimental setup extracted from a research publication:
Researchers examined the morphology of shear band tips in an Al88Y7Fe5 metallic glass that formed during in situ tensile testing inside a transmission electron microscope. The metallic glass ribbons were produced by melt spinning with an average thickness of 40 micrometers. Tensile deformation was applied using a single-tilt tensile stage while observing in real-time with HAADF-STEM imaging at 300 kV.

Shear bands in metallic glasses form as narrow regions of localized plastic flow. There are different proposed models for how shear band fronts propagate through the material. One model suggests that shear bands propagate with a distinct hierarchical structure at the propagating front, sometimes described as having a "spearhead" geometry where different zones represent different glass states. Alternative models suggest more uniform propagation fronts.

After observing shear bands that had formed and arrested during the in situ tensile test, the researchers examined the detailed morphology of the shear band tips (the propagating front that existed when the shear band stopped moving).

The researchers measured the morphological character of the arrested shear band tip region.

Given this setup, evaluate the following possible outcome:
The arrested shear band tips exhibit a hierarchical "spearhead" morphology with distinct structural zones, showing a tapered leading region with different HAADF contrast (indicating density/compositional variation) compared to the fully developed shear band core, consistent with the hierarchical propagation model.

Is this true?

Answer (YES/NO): NO